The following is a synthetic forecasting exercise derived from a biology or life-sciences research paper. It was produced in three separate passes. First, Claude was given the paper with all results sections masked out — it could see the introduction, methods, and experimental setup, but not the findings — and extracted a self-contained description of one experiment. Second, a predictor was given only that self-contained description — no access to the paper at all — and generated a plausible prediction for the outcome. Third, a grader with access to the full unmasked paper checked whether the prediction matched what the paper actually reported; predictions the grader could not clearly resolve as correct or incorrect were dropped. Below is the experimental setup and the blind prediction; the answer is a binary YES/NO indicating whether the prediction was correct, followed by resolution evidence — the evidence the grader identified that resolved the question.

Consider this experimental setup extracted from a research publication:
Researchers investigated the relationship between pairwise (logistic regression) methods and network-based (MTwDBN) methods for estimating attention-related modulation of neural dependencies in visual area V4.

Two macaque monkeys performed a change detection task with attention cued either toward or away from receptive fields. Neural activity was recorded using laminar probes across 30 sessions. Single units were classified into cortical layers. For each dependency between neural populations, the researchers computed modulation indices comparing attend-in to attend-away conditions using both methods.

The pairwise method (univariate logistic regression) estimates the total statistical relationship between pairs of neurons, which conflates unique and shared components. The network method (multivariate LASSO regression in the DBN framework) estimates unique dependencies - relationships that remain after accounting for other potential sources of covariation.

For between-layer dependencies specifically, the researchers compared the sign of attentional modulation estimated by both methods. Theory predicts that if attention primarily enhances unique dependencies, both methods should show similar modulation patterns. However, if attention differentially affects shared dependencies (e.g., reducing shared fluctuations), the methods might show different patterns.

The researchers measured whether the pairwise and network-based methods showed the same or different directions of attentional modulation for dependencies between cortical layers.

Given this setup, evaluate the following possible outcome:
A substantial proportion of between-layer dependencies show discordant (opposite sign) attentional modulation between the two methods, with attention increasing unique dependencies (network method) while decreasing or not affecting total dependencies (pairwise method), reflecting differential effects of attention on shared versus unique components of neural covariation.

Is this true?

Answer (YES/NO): YES